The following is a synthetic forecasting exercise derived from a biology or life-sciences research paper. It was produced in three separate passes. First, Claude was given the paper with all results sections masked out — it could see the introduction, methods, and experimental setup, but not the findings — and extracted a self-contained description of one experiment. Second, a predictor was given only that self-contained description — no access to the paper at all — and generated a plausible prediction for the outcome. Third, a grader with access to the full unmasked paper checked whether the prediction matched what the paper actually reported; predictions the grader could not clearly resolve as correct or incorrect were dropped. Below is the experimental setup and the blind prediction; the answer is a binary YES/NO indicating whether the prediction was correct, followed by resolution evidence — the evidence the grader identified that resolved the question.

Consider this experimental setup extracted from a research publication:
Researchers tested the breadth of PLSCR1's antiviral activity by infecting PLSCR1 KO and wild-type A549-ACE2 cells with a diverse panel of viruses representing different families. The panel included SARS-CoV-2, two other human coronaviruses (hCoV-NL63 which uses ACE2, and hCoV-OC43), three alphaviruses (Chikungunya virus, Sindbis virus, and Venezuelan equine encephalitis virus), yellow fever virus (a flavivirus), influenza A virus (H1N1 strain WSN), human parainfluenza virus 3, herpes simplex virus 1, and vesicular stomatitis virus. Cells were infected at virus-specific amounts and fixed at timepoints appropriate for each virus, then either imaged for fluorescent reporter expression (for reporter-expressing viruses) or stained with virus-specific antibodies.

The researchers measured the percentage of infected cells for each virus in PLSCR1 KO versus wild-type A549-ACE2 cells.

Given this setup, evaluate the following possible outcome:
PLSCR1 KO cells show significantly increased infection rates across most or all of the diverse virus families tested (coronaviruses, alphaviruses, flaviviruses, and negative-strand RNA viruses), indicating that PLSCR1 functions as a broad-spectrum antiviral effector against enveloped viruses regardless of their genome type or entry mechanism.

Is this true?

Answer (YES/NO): NO